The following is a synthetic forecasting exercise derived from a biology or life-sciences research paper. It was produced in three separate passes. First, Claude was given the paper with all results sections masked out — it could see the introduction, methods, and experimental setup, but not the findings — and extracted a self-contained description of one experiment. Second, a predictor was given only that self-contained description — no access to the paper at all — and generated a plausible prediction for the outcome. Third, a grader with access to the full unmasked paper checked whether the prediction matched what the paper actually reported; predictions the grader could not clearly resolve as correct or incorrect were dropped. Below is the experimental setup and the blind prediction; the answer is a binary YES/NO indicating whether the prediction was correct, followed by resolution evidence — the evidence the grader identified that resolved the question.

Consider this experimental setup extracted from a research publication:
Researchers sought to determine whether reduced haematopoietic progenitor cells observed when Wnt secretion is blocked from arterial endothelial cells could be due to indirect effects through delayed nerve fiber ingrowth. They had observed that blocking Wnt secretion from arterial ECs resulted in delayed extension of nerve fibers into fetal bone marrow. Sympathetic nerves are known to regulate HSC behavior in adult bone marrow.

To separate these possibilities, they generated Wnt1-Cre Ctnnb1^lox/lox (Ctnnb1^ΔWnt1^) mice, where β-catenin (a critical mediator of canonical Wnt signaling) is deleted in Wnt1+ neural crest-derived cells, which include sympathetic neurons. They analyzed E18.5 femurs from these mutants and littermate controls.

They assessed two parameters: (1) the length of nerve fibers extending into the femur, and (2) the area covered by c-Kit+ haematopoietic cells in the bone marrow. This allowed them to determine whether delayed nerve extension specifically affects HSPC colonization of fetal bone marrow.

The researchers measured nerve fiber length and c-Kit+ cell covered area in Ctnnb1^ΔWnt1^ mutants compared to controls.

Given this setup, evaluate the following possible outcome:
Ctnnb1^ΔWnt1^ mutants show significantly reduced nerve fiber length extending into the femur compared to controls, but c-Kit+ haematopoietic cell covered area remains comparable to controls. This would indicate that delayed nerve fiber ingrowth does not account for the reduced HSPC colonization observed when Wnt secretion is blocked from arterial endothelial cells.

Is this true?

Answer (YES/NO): YES